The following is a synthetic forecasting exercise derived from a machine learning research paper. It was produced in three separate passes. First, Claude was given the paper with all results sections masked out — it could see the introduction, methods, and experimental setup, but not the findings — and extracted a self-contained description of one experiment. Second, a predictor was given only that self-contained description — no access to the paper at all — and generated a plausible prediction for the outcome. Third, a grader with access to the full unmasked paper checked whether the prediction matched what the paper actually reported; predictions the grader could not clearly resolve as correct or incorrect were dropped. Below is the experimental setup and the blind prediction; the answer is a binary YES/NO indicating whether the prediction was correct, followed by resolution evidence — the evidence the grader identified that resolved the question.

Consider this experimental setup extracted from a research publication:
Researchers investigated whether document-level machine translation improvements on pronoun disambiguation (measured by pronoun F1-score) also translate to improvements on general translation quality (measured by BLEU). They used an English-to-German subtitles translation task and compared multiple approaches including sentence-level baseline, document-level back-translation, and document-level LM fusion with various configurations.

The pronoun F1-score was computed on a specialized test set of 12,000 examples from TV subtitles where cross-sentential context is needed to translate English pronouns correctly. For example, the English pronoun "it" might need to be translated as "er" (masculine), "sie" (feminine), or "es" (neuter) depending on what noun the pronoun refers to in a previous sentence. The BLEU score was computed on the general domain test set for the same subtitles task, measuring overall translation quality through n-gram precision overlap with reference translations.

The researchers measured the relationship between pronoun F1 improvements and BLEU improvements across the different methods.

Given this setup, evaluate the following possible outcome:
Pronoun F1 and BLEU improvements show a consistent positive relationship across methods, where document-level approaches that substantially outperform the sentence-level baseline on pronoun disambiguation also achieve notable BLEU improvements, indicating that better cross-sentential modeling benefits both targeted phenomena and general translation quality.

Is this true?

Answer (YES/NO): NO